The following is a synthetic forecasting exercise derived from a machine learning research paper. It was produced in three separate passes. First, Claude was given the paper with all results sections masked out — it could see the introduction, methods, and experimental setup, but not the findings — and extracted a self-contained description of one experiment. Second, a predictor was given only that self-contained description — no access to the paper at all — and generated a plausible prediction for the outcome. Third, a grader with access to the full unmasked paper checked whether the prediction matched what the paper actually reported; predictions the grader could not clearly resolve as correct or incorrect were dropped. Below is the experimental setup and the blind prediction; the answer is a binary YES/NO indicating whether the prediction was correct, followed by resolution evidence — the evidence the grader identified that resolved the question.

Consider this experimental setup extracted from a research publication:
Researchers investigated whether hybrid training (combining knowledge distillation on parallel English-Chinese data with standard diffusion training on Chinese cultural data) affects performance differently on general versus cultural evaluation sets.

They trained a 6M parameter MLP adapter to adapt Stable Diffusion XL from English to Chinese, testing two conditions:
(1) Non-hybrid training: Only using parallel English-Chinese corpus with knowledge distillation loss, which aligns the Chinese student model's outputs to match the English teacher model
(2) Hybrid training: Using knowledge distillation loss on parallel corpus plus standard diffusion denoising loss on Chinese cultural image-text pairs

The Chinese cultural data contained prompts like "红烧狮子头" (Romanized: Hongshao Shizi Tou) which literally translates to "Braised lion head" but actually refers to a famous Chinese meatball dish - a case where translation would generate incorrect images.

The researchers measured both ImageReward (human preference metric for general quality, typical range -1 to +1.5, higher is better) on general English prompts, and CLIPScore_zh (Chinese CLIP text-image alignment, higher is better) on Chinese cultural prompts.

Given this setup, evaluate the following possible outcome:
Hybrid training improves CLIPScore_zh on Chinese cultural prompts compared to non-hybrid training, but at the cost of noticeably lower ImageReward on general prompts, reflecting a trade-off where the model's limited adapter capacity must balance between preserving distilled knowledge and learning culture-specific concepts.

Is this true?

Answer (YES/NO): YES